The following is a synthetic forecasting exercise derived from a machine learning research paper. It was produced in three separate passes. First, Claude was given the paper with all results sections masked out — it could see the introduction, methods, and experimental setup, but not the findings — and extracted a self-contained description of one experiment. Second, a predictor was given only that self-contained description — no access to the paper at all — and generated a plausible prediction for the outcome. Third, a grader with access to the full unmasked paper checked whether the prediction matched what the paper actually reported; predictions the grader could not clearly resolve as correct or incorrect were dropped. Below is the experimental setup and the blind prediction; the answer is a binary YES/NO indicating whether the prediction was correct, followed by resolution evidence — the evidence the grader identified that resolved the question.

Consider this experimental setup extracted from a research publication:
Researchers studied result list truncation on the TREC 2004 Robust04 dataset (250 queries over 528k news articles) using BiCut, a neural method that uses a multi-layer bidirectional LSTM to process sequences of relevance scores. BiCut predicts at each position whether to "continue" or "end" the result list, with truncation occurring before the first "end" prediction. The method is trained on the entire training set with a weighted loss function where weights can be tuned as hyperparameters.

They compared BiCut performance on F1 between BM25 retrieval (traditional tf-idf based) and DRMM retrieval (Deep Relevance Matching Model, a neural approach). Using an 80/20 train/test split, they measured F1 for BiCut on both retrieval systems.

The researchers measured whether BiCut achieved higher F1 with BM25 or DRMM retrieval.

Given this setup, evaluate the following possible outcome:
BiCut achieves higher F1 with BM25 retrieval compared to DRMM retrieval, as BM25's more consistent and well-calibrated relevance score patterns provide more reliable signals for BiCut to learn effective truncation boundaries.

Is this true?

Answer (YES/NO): NO